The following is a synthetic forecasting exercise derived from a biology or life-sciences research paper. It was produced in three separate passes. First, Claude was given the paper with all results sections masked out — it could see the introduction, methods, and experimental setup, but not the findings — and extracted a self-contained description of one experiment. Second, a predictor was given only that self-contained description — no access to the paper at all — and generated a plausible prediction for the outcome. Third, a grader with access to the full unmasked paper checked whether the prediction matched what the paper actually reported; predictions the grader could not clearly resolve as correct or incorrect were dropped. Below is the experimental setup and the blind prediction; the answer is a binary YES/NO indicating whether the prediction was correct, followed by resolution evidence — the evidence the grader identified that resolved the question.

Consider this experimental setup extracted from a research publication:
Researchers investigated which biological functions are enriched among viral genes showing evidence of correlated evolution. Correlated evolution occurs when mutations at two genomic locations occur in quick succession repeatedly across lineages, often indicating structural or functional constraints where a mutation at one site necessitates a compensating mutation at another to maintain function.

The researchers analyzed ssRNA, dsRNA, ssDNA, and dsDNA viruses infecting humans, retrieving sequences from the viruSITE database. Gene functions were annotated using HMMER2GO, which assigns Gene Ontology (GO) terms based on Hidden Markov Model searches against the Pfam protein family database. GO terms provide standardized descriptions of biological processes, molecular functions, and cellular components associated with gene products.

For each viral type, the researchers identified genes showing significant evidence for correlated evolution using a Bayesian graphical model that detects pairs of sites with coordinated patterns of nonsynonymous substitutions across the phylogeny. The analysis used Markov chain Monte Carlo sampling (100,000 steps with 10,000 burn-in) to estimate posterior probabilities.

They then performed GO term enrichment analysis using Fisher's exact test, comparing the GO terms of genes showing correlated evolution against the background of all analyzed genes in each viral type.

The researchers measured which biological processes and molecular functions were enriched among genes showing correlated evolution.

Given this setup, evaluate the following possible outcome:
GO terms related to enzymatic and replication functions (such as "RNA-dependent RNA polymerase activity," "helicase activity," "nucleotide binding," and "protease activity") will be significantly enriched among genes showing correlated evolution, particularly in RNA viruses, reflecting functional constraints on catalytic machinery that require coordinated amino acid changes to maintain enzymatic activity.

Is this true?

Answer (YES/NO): YES